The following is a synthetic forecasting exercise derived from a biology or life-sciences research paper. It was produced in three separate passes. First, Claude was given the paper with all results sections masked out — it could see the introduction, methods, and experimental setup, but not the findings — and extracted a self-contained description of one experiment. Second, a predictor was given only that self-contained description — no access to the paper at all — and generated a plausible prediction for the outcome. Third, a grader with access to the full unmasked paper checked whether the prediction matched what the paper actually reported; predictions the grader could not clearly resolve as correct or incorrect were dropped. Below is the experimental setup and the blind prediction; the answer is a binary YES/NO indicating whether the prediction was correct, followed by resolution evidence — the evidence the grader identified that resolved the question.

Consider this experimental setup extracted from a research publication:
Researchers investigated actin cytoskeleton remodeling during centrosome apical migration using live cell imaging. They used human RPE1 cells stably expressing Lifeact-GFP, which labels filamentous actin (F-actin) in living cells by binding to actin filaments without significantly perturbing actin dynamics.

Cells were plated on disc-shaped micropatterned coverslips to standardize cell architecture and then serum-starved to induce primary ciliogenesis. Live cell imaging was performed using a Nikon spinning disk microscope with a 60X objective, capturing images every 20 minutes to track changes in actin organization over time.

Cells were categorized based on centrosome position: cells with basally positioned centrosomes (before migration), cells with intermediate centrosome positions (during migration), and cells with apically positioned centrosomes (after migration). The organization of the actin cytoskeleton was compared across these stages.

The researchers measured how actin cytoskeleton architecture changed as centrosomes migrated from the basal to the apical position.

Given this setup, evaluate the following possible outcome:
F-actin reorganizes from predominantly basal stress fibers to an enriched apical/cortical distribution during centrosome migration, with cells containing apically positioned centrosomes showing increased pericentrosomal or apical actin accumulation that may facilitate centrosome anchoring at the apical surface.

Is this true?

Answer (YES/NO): NO